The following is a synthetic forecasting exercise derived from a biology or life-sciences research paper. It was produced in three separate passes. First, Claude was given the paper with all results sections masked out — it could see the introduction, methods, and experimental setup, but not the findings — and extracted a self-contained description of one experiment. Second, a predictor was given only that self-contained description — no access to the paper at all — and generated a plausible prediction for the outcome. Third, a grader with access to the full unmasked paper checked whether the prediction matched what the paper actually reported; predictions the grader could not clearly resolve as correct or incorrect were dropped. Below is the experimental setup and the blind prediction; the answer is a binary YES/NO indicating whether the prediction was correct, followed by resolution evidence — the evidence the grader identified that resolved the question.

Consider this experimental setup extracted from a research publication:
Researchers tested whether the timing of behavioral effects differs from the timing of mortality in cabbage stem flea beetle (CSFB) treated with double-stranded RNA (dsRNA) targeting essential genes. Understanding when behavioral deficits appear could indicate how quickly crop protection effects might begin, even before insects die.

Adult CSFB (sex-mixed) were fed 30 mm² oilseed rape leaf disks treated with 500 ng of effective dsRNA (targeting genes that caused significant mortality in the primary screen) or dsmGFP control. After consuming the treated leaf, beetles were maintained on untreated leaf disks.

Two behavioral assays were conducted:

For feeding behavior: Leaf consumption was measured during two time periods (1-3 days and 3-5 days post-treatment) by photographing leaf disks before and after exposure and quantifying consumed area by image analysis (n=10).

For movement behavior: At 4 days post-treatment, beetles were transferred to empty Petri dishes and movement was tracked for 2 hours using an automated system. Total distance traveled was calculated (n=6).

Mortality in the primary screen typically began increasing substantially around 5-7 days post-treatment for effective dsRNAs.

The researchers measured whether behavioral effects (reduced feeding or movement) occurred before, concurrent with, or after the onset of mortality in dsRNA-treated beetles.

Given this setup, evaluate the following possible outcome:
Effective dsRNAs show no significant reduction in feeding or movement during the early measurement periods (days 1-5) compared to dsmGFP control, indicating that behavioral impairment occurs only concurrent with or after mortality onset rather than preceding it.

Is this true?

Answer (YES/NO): NO